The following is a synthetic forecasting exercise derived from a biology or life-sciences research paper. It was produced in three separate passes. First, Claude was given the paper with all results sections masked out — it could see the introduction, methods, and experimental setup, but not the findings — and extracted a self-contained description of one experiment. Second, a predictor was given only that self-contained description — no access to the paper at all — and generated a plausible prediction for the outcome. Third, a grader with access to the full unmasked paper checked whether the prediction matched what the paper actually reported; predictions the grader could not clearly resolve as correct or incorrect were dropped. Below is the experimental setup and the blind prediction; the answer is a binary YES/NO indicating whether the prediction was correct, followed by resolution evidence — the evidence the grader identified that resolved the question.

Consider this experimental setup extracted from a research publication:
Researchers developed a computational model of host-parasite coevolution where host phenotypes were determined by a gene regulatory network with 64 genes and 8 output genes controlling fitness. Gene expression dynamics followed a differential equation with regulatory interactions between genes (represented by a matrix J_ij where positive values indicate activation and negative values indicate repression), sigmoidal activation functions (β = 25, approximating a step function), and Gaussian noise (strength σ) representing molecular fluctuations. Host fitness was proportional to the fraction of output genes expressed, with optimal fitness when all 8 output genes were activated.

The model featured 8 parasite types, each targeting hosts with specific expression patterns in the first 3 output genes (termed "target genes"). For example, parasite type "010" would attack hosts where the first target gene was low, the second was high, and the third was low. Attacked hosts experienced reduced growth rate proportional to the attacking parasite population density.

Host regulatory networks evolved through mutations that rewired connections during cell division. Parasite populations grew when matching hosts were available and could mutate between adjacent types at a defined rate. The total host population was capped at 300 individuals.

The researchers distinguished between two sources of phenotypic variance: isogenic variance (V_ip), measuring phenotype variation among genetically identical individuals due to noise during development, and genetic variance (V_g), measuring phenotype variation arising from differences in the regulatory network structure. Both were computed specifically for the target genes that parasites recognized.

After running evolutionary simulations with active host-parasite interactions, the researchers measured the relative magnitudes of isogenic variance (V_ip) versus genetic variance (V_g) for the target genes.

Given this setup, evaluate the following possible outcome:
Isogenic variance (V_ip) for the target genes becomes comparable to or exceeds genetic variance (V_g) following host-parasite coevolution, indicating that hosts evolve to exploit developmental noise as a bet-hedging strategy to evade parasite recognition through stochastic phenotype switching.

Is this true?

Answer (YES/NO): NO